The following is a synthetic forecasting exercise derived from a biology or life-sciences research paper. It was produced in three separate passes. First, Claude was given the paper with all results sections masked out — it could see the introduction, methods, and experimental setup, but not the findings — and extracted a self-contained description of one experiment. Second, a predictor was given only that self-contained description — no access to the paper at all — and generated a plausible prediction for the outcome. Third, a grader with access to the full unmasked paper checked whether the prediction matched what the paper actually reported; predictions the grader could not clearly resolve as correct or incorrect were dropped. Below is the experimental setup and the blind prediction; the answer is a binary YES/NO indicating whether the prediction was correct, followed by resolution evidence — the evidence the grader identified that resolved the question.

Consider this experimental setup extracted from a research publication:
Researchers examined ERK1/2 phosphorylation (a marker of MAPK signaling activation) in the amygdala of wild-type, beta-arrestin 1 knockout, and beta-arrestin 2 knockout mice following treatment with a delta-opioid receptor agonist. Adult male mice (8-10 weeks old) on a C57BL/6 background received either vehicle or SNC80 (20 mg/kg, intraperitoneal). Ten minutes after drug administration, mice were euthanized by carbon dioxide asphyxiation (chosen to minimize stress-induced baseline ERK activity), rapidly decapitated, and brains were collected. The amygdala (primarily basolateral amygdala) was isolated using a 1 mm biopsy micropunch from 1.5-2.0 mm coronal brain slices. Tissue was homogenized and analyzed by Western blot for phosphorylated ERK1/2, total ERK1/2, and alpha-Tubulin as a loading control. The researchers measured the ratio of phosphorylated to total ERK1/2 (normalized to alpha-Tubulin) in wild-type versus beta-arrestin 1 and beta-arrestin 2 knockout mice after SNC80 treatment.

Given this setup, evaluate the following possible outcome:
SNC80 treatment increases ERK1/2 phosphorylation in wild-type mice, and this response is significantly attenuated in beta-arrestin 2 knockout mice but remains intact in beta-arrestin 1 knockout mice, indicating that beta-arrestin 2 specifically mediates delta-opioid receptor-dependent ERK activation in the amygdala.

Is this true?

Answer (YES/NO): YES